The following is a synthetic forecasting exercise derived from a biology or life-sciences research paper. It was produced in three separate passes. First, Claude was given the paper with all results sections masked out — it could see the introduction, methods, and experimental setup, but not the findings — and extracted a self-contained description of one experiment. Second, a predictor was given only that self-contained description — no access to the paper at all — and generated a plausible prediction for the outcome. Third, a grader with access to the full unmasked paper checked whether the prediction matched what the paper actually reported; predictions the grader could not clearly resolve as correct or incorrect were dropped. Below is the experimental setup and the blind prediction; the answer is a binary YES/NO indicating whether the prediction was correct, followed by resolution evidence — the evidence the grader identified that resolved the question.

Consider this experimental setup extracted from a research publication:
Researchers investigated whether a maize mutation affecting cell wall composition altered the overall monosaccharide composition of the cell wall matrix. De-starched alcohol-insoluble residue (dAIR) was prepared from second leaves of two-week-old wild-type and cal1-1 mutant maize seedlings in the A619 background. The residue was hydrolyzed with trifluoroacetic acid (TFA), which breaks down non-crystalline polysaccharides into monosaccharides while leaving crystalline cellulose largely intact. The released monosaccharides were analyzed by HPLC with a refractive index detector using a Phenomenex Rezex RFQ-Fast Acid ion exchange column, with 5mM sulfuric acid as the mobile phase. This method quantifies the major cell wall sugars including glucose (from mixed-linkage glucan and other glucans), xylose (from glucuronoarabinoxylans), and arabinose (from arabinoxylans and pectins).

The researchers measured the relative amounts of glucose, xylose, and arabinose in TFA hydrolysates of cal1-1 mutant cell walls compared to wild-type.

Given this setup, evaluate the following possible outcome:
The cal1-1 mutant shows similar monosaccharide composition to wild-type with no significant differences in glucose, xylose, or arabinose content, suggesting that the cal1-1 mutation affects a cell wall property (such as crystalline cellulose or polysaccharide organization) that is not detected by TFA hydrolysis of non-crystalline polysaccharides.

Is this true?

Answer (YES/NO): NO